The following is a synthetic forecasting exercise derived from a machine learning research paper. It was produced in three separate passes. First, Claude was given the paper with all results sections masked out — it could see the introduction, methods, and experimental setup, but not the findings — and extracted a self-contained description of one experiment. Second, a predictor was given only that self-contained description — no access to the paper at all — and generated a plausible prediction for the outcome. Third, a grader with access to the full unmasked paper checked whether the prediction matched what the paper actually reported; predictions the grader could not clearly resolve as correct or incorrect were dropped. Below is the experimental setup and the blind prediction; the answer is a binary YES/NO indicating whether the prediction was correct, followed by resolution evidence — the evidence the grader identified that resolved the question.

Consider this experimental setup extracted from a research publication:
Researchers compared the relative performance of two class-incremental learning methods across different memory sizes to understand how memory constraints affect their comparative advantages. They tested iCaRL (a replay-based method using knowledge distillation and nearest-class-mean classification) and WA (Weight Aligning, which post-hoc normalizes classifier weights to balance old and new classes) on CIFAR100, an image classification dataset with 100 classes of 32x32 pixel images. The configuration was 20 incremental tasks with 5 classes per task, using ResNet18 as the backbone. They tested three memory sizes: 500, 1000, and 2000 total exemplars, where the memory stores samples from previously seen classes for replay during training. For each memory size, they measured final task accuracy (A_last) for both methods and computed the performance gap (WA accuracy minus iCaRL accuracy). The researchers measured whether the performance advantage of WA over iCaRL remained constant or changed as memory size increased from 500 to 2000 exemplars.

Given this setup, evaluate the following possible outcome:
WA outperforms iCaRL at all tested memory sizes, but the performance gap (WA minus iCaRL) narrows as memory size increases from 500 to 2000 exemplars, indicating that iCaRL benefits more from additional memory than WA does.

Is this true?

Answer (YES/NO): YES